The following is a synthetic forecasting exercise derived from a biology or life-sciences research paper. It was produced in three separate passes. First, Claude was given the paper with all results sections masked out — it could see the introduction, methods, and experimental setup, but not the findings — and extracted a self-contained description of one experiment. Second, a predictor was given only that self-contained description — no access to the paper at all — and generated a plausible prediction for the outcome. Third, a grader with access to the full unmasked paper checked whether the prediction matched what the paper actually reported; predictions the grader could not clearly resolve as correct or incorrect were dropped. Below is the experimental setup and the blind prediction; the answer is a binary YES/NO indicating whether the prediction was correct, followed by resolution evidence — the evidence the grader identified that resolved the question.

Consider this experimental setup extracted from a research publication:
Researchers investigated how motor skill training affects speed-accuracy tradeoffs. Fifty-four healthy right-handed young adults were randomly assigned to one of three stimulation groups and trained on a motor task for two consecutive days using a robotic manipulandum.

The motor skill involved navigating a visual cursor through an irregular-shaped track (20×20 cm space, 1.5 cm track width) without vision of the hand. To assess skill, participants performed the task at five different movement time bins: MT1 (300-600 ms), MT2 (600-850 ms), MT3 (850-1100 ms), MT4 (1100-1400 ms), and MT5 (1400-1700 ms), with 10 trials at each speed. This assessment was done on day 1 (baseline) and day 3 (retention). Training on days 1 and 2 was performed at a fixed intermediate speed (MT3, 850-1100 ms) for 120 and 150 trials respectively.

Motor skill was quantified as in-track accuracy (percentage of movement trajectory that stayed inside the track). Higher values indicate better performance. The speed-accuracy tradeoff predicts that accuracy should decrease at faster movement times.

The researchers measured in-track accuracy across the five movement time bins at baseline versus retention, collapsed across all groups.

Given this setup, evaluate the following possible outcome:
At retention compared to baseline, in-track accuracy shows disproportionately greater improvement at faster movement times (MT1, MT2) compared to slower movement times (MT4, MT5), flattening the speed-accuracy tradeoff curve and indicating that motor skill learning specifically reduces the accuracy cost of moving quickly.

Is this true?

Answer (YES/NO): NO